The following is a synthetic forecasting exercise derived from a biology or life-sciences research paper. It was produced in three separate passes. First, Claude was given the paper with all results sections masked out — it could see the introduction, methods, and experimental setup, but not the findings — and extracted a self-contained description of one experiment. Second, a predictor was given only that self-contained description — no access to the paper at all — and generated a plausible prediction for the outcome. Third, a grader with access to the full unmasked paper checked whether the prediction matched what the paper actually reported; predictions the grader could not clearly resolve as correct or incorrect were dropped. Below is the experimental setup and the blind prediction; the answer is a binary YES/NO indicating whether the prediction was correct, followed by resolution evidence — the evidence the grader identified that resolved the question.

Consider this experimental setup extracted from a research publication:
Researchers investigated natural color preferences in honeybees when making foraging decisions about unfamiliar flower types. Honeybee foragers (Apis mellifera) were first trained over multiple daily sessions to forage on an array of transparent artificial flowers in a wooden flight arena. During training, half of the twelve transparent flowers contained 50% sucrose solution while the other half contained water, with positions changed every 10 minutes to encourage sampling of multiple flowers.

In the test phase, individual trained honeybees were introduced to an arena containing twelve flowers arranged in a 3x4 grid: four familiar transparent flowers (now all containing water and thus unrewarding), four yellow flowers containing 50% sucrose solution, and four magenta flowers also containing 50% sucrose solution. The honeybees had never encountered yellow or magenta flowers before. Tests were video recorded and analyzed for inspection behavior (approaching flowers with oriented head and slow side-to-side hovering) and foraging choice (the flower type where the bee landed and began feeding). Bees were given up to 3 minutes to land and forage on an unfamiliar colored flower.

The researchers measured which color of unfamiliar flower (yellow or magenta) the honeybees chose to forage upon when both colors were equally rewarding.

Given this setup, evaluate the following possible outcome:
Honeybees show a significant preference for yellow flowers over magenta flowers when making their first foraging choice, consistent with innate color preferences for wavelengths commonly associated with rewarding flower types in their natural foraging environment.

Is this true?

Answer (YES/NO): NO